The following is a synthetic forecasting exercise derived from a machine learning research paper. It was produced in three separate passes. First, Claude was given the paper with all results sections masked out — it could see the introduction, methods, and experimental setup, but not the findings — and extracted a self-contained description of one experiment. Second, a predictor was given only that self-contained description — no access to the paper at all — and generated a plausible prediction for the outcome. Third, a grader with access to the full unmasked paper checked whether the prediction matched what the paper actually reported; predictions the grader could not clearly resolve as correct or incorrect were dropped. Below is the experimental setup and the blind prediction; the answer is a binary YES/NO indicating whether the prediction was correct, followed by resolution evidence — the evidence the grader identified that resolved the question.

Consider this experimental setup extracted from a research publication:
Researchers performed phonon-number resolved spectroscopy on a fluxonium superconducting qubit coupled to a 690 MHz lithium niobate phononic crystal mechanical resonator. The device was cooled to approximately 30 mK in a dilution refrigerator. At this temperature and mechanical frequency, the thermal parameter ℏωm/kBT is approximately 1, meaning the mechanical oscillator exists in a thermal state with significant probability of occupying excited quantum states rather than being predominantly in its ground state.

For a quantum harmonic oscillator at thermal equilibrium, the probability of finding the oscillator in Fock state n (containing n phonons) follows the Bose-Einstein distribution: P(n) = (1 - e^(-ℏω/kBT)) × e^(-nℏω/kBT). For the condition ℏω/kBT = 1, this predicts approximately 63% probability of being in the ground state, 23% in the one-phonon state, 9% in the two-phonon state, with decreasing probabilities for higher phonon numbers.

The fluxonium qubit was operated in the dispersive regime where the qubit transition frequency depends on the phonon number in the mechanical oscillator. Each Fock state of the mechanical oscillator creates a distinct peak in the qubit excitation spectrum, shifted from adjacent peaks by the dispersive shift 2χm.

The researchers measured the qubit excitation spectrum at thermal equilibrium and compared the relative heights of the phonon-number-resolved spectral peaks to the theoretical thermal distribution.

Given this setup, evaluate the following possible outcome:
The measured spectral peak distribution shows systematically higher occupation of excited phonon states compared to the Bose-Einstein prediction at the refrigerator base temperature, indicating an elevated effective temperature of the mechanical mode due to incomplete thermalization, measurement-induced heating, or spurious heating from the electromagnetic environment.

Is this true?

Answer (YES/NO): NO